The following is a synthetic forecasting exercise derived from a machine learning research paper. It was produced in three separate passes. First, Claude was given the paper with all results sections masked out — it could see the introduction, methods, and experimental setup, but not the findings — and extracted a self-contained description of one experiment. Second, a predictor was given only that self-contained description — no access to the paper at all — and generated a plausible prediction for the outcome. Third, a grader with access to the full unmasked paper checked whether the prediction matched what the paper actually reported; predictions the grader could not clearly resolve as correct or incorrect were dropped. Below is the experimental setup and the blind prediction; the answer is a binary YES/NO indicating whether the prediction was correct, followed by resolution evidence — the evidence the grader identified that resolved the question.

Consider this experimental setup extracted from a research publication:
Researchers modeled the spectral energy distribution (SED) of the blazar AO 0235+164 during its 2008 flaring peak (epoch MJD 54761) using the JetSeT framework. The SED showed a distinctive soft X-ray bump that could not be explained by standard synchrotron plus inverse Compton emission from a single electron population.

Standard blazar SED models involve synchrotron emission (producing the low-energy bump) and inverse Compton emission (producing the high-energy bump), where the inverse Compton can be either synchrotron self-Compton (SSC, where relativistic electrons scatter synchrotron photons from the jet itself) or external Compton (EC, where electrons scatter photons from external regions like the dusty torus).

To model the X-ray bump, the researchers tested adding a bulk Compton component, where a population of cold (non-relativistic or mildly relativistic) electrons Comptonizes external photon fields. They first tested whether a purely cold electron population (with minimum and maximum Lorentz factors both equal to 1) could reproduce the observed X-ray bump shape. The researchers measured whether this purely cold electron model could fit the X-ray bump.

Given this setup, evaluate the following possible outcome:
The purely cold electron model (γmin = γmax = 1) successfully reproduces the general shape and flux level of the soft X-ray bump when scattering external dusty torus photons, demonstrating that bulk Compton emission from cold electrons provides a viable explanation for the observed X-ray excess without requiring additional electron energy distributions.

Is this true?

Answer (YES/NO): NO